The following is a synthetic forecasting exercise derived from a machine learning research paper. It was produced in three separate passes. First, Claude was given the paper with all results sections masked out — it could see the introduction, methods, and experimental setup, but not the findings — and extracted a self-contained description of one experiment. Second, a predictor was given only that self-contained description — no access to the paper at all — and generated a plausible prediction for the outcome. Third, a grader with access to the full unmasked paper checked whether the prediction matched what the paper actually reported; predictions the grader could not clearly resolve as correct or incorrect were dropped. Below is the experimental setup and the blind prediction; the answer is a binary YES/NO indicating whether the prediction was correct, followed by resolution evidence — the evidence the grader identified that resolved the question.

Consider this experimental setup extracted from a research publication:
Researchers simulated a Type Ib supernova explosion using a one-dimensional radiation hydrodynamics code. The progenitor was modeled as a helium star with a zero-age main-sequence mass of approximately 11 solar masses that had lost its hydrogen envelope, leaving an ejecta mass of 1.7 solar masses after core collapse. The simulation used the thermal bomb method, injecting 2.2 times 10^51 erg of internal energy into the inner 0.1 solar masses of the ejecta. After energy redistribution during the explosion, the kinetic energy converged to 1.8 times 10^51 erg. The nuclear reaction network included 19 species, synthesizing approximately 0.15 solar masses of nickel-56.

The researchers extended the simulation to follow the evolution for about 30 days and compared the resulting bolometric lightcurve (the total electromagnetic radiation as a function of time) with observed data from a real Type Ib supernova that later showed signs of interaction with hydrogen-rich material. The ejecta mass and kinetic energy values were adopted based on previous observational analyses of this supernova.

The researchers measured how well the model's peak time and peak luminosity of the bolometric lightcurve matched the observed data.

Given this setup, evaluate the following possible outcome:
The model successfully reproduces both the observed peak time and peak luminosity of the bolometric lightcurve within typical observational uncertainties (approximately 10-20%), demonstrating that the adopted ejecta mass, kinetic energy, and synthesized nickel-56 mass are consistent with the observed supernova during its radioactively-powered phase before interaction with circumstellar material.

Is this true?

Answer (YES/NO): NO